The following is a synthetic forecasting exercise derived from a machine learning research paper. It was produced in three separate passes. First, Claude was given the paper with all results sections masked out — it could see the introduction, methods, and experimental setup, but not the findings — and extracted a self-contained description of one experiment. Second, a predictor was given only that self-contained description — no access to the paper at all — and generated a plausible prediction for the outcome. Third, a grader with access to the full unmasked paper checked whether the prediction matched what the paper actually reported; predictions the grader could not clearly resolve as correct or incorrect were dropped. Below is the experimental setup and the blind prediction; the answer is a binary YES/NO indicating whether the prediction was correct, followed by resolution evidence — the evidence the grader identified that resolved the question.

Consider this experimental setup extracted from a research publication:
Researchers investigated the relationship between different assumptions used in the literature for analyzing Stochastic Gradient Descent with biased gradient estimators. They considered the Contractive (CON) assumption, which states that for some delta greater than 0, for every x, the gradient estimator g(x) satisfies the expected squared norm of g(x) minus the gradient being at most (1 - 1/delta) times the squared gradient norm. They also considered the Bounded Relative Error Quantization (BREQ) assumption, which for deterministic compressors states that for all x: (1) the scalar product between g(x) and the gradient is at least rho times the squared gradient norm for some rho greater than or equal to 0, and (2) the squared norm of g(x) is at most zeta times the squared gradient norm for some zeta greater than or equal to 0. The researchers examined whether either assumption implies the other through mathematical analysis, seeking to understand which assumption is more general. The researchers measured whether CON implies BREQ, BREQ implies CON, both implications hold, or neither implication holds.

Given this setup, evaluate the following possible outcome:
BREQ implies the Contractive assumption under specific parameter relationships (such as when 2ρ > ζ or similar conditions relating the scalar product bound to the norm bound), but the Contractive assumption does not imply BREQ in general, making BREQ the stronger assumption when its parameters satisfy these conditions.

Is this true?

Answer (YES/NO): NO